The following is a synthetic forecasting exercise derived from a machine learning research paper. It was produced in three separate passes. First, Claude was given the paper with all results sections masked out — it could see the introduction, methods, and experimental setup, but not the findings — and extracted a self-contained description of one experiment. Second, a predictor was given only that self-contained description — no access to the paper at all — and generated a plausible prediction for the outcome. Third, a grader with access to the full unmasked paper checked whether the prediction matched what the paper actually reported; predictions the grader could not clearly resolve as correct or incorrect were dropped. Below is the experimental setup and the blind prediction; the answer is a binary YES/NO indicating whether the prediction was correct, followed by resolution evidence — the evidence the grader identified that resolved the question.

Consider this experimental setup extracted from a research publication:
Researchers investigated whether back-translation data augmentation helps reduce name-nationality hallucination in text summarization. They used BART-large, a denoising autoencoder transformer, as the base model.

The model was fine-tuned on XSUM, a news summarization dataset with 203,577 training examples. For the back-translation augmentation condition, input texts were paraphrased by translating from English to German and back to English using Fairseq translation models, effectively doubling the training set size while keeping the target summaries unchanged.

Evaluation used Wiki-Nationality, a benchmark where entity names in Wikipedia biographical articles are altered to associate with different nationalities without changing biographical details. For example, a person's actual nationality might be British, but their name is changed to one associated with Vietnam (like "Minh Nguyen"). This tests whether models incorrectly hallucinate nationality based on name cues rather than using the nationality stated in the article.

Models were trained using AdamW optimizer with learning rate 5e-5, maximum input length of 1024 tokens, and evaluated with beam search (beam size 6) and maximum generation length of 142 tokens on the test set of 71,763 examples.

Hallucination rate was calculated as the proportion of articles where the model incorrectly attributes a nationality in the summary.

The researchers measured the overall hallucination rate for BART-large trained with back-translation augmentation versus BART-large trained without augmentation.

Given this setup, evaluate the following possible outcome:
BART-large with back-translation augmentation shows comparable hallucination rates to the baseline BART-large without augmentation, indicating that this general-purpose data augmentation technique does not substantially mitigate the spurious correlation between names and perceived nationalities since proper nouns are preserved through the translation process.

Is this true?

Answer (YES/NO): NO